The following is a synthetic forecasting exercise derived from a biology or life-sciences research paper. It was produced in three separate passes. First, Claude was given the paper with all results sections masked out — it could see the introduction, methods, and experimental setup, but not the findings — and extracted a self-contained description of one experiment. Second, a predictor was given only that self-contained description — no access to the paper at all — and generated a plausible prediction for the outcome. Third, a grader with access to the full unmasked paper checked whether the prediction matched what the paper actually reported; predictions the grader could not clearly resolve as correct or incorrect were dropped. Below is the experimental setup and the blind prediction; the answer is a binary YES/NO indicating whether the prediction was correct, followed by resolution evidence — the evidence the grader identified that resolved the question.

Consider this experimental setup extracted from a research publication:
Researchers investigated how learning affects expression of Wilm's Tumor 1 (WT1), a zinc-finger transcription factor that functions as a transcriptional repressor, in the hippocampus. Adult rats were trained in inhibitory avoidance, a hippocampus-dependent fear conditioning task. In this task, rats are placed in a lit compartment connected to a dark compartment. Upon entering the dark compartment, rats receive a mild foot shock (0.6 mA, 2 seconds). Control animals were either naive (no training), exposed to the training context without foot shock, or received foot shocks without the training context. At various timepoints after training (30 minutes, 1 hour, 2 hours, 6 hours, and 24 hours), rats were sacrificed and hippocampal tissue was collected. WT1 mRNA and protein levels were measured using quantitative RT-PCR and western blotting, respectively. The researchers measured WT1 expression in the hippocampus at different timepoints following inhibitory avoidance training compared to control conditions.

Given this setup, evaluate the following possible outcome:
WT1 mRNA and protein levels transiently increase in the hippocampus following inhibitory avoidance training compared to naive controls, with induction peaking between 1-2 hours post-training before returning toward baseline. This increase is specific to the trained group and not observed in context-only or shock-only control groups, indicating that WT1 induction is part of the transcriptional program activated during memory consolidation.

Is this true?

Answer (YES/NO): NO